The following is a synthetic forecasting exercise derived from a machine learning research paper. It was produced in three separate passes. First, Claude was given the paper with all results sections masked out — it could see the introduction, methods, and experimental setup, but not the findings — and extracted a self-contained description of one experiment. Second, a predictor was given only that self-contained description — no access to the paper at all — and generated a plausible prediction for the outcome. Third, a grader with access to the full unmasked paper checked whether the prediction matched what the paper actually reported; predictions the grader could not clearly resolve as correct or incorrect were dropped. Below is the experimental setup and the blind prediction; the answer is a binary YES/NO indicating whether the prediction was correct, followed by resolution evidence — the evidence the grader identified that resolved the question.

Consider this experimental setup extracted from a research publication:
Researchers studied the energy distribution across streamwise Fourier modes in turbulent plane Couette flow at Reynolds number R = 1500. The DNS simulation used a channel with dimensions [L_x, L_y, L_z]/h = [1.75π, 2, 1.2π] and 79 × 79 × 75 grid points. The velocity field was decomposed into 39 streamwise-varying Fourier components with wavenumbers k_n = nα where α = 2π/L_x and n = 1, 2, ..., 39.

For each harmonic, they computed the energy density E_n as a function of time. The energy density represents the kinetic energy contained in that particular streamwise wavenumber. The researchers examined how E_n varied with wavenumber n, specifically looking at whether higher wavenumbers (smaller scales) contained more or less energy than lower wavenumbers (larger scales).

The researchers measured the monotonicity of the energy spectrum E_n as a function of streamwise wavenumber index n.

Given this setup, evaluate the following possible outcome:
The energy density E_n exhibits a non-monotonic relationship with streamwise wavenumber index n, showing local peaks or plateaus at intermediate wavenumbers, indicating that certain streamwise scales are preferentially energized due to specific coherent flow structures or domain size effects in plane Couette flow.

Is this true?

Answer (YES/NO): NO